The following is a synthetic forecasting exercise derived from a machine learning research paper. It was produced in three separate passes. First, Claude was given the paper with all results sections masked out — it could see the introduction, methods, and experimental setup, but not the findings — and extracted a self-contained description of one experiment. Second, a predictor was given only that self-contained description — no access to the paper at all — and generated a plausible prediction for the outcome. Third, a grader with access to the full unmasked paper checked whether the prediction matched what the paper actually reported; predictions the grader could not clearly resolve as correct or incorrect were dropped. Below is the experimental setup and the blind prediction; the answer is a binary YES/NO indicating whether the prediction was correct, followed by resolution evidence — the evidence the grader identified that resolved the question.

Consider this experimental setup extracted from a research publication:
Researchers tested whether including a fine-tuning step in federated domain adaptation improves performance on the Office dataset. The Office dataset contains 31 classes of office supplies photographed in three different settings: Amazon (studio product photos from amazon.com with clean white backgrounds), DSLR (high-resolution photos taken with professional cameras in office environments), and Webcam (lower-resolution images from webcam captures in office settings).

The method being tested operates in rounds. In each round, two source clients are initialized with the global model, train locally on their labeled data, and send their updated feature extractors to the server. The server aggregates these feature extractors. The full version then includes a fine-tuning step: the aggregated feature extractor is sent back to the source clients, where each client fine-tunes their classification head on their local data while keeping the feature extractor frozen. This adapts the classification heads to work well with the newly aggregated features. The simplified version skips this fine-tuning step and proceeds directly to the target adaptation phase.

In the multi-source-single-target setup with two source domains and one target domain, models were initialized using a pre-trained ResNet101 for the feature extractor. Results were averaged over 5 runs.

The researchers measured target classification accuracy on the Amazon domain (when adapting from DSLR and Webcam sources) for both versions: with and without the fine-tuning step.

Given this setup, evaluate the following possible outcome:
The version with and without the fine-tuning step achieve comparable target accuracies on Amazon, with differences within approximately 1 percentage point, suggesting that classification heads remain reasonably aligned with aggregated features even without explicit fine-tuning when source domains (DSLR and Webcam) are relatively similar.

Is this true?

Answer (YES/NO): NO